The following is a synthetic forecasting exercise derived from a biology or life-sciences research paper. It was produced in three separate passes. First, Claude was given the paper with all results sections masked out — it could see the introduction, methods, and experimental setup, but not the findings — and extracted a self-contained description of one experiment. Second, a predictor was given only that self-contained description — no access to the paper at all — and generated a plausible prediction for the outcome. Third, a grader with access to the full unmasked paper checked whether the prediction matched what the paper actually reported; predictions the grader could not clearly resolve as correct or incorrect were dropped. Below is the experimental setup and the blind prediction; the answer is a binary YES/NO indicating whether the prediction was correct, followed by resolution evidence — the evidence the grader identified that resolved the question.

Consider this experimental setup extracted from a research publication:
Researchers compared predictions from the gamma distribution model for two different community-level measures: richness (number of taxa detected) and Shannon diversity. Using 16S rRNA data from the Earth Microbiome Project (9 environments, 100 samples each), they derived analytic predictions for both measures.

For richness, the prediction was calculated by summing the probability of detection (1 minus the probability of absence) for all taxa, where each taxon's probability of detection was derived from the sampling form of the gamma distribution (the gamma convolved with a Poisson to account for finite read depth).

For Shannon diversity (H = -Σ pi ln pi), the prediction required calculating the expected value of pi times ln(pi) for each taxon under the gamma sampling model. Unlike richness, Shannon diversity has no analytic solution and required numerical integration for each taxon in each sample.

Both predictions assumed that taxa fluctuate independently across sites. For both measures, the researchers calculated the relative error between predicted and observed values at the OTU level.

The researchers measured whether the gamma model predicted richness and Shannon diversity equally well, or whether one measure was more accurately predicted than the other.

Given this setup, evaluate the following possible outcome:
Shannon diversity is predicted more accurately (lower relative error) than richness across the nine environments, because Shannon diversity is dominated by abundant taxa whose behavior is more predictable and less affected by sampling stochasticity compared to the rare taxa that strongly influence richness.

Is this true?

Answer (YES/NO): NO